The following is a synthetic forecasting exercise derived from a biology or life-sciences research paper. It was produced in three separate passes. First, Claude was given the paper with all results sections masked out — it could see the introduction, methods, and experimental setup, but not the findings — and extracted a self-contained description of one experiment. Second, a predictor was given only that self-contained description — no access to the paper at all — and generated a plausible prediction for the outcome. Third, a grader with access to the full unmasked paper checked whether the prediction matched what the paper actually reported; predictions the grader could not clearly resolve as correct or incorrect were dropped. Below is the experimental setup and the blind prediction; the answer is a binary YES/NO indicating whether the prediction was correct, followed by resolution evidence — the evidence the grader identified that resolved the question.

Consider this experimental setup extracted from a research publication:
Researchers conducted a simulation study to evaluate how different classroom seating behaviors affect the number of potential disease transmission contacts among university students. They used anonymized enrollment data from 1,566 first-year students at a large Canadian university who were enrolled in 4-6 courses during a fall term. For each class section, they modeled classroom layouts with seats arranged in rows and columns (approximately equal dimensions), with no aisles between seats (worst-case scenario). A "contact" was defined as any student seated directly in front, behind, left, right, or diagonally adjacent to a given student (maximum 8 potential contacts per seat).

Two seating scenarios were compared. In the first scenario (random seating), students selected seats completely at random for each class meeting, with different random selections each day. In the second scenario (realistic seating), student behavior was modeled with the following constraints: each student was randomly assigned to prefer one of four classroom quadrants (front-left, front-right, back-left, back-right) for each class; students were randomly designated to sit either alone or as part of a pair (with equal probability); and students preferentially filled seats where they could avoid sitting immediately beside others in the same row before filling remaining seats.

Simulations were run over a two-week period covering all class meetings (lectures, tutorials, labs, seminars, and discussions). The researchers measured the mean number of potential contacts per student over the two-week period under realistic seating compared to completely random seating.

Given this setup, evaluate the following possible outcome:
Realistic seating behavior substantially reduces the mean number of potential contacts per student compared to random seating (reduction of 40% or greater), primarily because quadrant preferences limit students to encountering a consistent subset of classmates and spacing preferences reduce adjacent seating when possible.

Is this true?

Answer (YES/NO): NO